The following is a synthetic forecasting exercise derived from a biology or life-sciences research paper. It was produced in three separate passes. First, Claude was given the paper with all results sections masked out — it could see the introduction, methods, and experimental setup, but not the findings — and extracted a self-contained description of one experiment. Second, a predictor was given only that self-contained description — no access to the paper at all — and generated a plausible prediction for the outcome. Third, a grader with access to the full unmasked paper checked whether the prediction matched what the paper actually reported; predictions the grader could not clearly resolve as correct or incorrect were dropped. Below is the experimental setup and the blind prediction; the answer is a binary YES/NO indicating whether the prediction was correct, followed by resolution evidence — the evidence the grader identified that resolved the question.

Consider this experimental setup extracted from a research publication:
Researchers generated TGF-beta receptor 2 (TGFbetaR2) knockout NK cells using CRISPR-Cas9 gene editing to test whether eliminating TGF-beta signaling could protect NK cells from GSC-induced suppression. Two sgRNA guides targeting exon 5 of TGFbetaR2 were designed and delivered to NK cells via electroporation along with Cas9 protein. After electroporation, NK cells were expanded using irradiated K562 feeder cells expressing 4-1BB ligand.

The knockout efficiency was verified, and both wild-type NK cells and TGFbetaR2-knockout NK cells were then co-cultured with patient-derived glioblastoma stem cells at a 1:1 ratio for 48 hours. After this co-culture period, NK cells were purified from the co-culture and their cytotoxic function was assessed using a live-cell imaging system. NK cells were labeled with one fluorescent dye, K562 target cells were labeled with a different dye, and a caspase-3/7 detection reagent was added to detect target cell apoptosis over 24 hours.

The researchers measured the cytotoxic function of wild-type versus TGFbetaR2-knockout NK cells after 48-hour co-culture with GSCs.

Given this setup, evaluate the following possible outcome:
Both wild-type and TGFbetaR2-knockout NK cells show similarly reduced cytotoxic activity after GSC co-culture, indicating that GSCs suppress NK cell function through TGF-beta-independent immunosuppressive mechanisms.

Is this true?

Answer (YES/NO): NO